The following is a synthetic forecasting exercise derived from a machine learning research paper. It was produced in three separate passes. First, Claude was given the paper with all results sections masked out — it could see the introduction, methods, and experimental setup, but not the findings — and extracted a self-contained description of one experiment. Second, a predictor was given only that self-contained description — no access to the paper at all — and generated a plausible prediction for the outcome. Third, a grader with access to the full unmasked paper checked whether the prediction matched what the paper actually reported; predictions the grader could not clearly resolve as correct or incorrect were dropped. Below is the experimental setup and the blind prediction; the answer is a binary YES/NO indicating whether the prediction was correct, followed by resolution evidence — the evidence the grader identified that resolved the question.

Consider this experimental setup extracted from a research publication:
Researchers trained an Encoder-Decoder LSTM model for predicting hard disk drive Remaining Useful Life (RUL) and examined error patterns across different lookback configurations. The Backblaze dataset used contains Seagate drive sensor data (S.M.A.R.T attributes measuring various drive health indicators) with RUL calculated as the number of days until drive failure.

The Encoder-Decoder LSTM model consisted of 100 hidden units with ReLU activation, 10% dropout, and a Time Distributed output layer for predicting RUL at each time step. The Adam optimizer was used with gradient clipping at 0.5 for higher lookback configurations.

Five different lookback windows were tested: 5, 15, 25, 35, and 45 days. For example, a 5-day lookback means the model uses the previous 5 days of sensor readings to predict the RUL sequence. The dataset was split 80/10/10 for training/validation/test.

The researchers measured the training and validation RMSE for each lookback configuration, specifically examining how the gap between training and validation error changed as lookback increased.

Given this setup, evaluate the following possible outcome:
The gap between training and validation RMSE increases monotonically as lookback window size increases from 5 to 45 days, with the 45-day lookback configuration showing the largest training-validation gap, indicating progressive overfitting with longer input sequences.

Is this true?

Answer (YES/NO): NO